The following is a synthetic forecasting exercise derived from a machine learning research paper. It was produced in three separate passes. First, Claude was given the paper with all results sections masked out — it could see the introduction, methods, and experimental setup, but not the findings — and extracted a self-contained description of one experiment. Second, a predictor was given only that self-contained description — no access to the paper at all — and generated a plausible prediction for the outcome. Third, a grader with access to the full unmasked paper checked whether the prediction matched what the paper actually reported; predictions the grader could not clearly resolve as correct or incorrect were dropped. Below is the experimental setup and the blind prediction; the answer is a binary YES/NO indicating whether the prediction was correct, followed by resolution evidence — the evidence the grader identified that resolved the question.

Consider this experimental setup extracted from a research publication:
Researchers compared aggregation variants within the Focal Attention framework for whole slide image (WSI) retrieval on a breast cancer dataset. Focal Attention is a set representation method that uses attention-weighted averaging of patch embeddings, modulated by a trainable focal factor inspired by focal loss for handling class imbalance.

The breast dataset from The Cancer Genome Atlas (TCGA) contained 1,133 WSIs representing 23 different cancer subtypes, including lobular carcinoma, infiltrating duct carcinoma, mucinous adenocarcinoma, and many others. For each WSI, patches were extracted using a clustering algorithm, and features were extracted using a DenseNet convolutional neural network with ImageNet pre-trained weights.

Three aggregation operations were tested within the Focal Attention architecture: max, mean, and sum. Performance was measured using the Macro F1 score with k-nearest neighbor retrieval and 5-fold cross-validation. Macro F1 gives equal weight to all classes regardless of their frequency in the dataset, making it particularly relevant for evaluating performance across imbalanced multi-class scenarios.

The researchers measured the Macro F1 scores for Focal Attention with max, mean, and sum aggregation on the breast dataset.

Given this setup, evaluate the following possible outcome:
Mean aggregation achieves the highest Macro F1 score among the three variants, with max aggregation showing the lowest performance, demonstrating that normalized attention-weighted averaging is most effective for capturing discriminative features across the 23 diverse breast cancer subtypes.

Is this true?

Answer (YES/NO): NO